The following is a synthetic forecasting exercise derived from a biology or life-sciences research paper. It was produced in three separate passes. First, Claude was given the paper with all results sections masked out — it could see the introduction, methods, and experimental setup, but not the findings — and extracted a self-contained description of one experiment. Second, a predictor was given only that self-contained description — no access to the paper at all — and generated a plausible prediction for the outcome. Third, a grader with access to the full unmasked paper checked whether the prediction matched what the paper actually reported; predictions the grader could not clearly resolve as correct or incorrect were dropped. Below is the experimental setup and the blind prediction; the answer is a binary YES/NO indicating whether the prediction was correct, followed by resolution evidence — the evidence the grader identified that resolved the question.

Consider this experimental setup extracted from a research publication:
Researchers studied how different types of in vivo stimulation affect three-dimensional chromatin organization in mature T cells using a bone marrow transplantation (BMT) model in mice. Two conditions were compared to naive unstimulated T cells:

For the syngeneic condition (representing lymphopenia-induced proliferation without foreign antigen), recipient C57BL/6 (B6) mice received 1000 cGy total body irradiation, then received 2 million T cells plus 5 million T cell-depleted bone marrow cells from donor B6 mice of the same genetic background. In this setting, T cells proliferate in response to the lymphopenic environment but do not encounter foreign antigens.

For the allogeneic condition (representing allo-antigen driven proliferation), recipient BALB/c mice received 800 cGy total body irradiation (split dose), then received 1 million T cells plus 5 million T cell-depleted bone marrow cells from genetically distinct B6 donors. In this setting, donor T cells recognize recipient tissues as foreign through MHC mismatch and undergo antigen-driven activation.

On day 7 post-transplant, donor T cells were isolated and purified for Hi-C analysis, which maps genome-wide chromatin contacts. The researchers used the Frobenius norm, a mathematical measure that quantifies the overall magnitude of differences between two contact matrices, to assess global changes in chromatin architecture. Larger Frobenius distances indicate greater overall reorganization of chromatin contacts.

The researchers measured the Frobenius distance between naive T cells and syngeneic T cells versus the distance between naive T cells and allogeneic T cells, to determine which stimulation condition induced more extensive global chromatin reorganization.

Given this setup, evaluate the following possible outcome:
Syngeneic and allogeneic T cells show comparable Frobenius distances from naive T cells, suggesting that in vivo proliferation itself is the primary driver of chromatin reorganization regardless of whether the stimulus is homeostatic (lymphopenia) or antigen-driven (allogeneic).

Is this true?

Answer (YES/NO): NO